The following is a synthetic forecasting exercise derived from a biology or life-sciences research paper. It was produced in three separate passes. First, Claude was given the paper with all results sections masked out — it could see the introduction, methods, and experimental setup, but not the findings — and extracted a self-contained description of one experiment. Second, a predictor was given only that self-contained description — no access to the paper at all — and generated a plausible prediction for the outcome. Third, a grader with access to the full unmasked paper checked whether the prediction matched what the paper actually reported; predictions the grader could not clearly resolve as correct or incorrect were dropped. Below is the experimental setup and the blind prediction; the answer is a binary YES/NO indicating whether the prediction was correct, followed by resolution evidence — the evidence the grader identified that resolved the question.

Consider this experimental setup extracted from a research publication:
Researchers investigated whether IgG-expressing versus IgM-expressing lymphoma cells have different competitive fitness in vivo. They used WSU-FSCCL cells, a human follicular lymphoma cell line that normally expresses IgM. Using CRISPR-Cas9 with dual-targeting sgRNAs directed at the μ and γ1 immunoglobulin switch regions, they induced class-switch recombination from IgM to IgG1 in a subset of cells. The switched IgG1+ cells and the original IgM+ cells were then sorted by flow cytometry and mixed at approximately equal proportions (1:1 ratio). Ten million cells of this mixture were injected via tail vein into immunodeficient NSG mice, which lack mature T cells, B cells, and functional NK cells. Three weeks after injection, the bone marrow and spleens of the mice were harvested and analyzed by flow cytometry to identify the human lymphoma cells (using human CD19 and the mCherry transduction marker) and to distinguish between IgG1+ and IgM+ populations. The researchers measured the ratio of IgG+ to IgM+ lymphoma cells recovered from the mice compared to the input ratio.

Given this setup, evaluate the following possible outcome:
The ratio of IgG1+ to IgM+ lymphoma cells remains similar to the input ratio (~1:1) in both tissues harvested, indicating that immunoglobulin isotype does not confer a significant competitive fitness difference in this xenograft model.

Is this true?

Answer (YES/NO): NO